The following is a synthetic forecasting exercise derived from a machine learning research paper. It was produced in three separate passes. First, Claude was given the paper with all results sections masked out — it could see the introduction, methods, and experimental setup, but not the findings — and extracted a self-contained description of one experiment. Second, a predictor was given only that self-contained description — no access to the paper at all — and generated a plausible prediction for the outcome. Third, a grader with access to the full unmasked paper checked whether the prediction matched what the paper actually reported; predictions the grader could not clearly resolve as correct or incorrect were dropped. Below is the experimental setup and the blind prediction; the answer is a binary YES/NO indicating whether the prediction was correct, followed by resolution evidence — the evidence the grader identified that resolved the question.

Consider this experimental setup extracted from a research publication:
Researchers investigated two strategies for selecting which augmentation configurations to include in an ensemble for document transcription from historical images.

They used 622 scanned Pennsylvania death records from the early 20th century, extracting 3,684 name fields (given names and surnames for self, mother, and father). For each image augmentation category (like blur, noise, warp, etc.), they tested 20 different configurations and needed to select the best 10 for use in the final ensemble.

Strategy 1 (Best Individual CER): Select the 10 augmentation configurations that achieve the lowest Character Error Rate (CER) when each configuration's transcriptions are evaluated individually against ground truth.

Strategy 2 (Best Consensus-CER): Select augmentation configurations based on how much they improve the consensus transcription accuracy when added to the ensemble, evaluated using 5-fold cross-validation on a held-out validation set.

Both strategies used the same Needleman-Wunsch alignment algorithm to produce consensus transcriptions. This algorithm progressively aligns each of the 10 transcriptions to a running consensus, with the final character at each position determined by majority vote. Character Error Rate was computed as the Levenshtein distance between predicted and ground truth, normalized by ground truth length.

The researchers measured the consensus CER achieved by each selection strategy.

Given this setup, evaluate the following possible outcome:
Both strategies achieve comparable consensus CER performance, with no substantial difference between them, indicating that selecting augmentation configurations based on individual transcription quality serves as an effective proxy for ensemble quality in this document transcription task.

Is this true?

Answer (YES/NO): NO